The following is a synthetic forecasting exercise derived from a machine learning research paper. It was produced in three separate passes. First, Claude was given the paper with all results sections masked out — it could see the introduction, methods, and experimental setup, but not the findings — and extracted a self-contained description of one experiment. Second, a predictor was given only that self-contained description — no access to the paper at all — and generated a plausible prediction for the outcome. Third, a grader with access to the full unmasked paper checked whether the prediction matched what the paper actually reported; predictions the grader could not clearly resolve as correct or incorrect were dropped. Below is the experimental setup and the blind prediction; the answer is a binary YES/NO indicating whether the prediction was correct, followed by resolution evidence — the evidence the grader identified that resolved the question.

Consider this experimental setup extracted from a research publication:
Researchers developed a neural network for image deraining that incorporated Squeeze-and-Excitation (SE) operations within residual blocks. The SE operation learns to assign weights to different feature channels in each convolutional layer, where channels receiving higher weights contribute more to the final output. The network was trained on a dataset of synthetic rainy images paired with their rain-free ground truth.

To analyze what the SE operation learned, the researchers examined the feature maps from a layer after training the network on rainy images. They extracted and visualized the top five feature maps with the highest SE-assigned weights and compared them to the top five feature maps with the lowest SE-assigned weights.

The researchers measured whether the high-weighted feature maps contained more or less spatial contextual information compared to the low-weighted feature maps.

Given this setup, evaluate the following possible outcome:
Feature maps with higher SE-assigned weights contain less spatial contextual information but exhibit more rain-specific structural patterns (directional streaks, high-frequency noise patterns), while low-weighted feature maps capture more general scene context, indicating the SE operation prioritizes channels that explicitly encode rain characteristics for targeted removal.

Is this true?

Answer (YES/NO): NO